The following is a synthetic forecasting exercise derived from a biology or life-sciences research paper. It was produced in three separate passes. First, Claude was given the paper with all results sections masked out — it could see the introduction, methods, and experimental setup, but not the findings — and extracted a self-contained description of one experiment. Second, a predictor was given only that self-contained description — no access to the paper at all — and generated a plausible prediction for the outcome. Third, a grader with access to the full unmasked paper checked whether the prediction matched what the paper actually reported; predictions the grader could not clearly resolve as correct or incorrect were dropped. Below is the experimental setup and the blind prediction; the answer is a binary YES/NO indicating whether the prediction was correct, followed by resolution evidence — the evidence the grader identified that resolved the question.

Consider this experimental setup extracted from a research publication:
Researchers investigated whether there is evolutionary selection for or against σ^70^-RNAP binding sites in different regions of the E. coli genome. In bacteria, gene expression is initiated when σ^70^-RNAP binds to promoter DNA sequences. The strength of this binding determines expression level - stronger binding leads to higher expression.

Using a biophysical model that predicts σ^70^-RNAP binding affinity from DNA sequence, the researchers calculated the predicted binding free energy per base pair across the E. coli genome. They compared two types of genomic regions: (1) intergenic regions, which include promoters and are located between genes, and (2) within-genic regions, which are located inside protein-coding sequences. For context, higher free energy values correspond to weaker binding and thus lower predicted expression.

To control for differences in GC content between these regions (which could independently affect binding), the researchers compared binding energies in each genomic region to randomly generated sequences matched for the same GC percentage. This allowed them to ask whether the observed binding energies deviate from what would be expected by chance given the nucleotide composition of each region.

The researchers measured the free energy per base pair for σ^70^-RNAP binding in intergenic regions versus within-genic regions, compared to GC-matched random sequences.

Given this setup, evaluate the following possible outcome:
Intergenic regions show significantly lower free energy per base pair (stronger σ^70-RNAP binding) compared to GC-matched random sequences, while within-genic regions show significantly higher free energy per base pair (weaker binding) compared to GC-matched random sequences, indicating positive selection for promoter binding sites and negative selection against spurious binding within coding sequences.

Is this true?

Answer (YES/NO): NO